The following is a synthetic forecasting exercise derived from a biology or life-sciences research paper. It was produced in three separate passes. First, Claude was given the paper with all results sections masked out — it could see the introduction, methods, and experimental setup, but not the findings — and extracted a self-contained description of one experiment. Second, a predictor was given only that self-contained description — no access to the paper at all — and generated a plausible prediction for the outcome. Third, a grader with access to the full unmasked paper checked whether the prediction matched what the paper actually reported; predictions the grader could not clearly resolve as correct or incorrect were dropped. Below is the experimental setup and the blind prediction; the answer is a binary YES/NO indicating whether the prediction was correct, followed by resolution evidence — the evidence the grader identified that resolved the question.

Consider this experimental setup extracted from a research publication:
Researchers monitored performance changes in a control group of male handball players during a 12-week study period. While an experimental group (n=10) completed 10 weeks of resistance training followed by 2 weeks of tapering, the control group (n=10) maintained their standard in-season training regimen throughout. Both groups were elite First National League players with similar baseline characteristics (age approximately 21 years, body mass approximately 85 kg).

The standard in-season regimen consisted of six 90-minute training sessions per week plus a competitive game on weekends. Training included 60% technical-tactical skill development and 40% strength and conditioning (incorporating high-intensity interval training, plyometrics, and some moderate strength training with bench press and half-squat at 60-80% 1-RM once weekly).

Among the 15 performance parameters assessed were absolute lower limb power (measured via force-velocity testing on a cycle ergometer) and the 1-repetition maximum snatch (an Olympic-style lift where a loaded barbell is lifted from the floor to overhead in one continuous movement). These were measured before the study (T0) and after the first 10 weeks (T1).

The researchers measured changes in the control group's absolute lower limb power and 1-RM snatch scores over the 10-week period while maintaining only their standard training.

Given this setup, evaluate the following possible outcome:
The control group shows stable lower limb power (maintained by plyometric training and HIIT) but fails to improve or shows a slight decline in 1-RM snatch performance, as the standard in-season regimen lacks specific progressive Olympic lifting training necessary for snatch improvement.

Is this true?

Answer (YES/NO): NO